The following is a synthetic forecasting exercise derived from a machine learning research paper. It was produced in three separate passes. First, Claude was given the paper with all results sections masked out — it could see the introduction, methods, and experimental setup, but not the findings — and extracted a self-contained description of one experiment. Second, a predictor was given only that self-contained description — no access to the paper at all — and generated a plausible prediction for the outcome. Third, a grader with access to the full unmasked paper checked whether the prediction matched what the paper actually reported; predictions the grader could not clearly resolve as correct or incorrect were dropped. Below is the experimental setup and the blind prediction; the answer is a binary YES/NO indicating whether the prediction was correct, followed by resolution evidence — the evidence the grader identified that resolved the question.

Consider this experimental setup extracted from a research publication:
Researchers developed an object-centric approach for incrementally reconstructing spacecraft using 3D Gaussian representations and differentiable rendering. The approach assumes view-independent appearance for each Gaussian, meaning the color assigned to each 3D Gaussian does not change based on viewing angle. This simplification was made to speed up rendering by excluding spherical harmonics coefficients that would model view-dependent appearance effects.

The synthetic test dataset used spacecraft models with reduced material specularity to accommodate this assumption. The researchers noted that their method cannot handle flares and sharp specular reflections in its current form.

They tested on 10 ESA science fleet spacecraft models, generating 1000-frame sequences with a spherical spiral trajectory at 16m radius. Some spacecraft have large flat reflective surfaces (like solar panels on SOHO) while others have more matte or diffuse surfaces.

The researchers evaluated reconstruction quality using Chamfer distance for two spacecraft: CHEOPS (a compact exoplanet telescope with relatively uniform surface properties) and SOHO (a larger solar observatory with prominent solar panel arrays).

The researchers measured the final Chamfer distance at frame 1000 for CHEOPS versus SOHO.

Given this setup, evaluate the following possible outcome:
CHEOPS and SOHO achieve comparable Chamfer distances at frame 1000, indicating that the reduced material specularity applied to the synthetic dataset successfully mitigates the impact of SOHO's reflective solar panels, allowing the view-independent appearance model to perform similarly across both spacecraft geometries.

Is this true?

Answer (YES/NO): NO